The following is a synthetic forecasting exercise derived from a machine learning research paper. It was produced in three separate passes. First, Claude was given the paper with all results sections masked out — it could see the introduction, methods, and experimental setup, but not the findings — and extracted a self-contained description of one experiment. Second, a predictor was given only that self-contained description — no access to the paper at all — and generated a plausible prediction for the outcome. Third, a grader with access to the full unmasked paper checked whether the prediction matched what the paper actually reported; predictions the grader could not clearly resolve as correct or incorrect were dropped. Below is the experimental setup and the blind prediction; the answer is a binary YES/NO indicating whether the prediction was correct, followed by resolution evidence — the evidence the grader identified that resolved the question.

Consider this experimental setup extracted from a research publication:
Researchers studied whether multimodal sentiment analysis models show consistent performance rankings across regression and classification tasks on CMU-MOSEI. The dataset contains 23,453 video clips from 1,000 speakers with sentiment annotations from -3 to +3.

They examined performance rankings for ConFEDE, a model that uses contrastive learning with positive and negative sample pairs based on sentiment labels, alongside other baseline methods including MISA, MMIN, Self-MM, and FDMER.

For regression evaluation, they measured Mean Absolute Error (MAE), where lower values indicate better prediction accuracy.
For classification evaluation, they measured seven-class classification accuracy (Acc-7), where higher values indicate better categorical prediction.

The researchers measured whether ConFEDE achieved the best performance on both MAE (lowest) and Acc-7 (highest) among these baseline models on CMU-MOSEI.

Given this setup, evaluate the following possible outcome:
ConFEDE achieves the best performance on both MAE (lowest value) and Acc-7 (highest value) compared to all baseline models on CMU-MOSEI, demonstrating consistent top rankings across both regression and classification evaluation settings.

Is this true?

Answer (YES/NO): YES